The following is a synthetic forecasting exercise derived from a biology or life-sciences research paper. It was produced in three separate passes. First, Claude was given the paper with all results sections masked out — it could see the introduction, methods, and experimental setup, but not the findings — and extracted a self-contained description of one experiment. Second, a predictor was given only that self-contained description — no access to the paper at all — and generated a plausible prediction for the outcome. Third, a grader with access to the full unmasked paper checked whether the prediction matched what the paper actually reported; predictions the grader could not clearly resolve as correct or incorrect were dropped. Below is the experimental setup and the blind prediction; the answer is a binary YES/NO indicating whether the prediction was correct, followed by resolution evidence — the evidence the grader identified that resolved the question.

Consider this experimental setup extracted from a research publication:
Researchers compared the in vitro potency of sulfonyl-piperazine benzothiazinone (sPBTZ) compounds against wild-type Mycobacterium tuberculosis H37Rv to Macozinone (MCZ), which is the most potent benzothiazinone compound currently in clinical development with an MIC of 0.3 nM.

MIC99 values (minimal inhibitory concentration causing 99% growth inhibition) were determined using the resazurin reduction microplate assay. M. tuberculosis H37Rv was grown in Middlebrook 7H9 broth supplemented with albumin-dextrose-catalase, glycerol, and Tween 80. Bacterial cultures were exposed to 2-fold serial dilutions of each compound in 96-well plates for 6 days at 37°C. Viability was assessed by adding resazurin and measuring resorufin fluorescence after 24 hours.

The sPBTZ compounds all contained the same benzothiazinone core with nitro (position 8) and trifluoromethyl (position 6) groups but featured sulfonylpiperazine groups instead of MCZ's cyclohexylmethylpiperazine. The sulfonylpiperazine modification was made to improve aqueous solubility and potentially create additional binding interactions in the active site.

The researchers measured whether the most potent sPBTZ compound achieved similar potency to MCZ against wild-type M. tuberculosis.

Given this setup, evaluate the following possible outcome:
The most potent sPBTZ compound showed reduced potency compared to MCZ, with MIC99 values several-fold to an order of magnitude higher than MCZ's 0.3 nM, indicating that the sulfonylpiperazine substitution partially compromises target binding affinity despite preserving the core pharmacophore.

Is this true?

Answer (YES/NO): YES